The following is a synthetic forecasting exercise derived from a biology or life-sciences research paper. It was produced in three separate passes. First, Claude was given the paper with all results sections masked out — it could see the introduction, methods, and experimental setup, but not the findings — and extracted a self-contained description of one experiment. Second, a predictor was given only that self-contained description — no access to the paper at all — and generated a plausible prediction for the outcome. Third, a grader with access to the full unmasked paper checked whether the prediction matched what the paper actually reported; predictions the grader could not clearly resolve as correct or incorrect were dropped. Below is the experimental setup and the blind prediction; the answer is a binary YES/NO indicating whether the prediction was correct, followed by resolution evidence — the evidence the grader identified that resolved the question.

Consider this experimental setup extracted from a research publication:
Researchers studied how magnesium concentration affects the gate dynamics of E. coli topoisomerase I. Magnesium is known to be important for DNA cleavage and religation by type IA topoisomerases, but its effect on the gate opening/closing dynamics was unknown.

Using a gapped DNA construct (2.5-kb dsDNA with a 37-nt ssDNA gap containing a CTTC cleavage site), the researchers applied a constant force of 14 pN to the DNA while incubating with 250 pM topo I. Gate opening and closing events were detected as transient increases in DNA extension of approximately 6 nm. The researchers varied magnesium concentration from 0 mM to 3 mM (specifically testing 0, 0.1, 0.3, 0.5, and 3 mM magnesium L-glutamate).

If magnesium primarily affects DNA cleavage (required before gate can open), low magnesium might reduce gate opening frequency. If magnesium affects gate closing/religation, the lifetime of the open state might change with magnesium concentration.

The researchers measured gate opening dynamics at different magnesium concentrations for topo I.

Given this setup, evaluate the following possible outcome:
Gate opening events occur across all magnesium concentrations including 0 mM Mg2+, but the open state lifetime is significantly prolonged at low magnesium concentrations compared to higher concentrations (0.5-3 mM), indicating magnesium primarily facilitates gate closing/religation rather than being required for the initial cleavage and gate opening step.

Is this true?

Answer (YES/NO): NO